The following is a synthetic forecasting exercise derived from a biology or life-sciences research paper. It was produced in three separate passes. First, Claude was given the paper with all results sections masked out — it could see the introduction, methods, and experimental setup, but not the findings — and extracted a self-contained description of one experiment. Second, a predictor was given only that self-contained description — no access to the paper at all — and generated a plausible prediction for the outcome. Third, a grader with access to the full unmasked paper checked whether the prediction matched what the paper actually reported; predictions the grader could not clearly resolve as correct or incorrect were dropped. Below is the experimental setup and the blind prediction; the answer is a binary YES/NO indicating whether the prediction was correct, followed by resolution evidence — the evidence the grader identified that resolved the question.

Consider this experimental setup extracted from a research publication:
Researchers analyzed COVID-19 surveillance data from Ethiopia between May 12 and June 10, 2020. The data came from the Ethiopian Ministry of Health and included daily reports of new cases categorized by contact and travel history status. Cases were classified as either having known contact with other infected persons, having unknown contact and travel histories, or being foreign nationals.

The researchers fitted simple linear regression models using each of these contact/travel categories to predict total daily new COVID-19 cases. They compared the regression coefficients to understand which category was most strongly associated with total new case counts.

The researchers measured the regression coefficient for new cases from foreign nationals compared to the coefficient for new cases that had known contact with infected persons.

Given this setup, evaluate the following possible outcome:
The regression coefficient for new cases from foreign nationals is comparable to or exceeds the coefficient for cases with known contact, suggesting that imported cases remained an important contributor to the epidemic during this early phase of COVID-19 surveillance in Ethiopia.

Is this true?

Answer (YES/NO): YES